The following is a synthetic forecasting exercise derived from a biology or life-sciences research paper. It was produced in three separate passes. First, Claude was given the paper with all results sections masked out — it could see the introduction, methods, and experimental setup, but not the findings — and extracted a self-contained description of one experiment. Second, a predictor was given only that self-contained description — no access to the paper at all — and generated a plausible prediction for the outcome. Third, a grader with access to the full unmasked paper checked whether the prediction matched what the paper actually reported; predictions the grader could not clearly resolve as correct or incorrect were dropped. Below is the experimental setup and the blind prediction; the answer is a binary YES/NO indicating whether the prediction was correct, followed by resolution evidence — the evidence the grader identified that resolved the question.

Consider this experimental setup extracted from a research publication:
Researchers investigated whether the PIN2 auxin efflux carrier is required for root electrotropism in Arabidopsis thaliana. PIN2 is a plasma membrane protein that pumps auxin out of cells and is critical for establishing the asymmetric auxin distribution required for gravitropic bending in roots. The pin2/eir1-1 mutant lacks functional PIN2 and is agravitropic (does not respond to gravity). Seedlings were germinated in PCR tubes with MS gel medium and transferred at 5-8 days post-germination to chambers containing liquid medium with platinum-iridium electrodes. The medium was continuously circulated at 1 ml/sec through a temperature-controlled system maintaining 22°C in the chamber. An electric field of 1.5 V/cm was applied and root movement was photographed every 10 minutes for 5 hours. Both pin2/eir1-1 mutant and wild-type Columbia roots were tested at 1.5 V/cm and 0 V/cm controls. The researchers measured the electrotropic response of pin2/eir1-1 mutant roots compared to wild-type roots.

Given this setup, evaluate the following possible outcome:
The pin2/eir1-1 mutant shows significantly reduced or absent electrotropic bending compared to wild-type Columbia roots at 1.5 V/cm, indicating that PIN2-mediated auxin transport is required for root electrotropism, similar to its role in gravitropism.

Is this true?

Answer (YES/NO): NO